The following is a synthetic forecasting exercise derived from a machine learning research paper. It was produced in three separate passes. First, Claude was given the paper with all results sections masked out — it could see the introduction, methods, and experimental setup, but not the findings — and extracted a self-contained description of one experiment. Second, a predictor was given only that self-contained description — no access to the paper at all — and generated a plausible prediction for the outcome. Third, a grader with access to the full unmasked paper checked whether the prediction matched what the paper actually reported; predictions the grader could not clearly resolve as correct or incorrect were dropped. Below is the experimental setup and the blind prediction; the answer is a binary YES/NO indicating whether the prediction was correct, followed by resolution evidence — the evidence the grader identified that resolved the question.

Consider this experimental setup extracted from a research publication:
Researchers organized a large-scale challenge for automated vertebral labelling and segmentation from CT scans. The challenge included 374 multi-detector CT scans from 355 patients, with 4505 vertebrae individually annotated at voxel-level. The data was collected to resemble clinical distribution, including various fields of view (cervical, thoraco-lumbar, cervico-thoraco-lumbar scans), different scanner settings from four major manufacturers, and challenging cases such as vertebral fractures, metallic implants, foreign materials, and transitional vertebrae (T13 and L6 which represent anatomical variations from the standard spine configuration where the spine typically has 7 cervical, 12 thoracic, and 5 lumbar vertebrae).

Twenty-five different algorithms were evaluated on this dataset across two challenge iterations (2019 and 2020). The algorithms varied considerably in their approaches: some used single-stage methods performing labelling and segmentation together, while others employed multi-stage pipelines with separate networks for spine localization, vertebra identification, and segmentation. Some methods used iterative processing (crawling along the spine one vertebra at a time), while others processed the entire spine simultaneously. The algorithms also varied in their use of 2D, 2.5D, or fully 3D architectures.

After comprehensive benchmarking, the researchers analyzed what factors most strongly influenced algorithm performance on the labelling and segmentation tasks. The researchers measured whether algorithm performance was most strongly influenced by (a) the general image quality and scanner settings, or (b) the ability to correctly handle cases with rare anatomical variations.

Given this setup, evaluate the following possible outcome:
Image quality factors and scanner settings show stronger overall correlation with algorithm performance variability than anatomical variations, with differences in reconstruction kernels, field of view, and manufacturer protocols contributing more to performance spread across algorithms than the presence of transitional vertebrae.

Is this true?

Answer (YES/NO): NO